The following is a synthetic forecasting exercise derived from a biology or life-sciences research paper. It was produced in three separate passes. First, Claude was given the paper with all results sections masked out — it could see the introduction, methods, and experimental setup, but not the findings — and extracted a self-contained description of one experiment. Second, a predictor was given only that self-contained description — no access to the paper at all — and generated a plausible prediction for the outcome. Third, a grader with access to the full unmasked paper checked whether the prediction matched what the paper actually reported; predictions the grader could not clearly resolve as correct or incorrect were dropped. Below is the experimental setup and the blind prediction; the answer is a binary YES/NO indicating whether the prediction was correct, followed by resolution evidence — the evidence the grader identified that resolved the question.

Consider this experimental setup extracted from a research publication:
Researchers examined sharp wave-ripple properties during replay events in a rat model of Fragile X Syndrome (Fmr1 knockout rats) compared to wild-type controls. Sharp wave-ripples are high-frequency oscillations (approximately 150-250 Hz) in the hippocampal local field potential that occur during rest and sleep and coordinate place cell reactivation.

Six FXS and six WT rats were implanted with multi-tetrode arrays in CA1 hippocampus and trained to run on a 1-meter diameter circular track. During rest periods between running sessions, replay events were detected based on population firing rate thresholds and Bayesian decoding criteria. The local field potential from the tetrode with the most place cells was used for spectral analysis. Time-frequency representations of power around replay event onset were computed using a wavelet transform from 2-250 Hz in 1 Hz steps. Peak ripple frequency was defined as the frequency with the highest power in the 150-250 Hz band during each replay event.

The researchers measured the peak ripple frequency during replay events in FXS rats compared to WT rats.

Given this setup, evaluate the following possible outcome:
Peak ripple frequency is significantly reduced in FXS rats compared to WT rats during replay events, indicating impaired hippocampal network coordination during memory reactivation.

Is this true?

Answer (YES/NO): YES